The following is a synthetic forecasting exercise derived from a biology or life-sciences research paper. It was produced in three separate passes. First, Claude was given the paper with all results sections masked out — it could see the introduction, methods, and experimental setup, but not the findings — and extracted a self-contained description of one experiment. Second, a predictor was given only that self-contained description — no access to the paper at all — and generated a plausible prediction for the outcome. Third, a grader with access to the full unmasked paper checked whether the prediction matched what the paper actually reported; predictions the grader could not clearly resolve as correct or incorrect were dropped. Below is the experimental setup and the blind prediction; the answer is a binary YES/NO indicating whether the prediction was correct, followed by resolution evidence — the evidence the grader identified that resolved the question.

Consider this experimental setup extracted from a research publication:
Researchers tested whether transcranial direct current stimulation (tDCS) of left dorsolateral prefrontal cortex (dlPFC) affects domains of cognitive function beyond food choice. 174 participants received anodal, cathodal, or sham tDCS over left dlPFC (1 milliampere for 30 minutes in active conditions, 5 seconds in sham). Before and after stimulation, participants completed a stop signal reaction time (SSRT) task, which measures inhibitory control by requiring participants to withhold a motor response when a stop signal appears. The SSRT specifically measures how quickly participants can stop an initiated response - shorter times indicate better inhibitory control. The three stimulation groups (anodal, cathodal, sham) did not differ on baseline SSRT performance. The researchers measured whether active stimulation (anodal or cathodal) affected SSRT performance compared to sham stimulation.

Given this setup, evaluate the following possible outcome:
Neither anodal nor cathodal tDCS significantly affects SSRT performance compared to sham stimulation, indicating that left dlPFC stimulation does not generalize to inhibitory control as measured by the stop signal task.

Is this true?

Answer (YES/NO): YES